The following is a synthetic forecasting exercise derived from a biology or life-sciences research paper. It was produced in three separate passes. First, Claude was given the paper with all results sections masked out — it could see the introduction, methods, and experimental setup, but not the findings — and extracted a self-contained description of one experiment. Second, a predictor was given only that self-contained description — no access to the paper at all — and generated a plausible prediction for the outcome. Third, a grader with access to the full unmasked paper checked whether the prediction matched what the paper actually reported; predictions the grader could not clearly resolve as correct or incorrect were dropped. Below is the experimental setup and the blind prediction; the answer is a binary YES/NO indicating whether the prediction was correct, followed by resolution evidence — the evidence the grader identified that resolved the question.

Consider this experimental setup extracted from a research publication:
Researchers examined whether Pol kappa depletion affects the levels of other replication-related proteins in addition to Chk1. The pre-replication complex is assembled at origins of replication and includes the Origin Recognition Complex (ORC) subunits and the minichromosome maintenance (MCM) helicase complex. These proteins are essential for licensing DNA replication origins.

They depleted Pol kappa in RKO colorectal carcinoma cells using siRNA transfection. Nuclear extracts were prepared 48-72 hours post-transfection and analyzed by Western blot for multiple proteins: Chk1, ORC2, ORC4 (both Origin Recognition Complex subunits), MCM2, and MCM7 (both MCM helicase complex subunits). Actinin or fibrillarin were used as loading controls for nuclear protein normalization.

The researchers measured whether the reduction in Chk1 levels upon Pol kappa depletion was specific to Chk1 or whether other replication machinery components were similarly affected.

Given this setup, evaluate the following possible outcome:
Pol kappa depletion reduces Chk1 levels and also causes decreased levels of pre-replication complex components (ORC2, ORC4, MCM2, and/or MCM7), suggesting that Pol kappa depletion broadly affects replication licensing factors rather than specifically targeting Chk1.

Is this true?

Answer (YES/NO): NO